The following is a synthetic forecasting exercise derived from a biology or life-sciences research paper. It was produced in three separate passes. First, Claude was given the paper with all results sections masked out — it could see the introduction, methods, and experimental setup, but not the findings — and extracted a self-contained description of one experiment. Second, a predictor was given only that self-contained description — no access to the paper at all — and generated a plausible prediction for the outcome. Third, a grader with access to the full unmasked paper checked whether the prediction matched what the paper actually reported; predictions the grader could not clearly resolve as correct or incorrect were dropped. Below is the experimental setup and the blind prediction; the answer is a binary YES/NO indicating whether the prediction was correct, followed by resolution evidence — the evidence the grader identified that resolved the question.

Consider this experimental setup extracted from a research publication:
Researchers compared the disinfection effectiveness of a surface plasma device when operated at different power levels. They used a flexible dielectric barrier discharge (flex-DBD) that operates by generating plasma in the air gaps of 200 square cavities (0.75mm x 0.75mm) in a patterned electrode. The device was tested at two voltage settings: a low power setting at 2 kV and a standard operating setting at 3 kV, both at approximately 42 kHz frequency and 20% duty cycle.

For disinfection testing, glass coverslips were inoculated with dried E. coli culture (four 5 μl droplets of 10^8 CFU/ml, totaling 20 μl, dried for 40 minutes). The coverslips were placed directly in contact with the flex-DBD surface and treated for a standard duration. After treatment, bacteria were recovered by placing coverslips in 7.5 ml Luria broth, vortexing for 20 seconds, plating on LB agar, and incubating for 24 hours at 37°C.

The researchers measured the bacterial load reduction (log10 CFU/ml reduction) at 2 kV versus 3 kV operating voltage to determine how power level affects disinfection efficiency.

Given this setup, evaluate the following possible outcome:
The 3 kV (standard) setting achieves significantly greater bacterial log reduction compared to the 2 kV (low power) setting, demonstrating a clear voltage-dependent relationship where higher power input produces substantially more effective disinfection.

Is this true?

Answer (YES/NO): YES